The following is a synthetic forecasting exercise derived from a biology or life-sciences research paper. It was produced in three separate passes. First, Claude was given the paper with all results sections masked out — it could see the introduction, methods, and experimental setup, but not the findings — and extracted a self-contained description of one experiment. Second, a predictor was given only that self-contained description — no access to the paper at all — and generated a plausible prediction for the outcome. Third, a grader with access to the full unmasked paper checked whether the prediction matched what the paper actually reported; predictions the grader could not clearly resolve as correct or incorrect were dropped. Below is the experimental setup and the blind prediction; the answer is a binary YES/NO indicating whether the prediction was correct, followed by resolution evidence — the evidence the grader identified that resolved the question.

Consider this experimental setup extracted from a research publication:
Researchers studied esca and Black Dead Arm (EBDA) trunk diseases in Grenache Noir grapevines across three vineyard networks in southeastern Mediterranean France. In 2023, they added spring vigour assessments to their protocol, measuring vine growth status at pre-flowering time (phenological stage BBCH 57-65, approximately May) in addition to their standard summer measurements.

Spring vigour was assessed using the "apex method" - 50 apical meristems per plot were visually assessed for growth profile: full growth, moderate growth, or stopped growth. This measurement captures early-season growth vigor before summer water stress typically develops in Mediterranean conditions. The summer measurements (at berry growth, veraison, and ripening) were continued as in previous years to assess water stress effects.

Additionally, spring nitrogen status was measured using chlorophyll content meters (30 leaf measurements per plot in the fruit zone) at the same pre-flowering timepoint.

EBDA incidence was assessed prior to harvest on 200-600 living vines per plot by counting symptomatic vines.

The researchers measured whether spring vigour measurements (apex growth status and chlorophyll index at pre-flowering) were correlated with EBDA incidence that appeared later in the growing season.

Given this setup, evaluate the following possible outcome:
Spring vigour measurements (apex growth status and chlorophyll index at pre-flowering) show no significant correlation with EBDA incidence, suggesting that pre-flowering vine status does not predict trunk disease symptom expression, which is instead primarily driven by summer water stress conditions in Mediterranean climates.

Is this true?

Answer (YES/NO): NO